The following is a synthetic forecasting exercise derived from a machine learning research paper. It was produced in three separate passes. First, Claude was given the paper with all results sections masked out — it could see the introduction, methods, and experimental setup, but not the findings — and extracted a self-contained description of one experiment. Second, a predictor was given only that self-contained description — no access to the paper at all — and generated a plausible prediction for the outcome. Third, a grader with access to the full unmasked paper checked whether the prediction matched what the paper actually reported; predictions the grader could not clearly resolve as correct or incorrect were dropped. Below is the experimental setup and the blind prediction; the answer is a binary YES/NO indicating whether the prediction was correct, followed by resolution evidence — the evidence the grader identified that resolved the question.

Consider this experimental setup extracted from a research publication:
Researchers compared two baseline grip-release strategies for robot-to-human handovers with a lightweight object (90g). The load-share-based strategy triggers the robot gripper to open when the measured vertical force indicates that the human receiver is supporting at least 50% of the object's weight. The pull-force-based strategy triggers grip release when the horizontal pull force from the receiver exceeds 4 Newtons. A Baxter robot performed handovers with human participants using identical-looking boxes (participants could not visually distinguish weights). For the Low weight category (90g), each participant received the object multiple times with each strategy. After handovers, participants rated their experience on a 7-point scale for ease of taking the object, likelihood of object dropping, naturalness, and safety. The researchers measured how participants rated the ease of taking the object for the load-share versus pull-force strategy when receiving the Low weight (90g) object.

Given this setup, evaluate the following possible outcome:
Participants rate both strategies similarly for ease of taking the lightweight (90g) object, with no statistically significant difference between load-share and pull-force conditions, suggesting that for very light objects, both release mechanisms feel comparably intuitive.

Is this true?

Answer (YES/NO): YES